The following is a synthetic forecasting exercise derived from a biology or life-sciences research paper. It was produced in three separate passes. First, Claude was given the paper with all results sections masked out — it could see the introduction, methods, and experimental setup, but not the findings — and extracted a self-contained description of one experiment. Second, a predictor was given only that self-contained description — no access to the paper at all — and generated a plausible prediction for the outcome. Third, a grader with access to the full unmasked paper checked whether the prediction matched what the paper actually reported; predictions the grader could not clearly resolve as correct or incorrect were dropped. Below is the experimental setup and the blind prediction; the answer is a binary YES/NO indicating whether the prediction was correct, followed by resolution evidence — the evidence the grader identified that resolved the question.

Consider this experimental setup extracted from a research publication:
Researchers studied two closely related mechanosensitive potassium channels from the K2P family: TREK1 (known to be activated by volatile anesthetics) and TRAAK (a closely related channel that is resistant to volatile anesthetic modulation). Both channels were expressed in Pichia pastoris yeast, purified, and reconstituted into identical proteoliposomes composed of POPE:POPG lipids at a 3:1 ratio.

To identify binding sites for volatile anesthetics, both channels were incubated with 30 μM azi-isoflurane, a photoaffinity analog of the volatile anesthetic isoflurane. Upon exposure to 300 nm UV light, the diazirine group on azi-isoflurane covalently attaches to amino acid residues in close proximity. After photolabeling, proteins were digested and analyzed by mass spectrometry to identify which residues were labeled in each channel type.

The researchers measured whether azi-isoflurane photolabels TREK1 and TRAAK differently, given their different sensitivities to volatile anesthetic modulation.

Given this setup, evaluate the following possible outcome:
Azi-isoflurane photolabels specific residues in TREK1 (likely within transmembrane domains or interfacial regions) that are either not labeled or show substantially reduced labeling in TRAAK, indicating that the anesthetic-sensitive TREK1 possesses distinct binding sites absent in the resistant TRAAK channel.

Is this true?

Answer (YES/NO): YES